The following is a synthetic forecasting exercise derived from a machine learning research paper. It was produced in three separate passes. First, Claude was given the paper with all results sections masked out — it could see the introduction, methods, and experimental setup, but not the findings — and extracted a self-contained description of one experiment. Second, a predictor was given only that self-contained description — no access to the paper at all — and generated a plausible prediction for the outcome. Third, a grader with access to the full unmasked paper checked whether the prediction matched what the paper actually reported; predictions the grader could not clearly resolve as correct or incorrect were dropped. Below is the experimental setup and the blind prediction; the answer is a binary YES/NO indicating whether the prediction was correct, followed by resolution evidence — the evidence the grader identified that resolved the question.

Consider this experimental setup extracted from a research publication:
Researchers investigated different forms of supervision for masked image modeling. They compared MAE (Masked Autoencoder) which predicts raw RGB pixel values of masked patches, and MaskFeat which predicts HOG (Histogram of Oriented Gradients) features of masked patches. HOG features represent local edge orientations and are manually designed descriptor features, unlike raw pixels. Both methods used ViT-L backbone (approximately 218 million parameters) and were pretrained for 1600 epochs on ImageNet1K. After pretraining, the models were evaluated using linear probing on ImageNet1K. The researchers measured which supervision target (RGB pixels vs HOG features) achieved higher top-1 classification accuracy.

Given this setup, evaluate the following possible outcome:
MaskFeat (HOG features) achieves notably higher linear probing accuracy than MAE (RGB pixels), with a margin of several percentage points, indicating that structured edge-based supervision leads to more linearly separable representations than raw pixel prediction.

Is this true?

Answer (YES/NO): NO